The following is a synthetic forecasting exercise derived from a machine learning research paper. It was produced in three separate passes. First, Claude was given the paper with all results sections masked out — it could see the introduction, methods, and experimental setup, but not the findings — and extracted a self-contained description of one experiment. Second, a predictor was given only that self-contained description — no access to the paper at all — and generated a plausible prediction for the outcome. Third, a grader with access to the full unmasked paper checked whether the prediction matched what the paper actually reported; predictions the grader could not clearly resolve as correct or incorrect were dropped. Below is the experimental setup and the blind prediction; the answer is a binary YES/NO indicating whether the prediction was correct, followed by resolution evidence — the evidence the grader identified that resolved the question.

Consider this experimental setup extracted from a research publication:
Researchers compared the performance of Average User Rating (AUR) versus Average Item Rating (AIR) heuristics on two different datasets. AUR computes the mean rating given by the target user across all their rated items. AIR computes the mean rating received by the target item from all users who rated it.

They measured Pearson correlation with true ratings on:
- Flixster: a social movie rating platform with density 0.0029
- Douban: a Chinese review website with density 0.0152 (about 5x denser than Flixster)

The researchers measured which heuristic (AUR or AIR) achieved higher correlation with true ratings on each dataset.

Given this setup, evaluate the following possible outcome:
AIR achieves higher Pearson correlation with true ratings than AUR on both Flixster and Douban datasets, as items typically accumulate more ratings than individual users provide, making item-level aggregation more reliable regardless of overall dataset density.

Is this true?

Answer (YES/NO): NO